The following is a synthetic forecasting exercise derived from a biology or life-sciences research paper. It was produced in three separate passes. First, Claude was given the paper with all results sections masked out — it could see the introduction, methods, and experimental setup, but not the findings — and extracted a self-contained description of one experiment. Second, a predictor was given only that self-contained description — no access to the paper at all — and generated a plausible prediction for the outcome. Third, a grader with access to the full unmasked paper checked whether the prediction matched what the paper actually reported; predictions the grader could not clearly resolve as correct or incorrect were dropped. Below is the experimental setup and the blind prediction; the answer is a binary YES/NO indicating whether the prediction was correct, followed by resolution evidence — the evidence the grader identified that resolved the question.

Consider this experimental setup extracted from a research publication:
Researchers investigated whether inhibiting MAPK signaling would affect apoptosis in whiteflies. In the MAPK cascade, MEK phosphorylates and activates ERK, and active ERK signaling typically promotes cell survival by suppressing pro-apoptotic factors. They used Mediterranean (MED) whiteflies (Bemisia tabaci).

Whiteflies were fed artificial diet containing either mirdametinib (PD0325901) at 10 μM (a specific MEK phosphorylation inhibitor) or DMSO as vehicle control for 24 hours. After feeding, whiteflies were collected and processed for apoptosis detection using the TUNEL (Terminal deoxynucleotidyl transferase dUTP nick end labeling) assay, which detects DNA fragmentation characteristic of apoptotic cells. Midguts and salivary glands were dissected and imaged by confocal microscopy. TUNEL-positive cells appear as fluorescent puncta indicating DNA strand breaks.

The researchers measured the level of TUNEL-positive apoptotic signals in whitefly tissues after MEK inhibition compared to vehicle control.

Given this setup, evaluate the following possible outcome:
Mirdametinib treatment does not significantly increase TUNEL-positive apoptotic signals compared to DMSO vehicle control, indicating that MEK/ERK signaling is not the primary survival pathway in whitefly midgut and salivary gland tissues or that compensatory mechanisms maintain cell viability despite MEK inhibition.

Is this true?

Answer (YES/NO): NO